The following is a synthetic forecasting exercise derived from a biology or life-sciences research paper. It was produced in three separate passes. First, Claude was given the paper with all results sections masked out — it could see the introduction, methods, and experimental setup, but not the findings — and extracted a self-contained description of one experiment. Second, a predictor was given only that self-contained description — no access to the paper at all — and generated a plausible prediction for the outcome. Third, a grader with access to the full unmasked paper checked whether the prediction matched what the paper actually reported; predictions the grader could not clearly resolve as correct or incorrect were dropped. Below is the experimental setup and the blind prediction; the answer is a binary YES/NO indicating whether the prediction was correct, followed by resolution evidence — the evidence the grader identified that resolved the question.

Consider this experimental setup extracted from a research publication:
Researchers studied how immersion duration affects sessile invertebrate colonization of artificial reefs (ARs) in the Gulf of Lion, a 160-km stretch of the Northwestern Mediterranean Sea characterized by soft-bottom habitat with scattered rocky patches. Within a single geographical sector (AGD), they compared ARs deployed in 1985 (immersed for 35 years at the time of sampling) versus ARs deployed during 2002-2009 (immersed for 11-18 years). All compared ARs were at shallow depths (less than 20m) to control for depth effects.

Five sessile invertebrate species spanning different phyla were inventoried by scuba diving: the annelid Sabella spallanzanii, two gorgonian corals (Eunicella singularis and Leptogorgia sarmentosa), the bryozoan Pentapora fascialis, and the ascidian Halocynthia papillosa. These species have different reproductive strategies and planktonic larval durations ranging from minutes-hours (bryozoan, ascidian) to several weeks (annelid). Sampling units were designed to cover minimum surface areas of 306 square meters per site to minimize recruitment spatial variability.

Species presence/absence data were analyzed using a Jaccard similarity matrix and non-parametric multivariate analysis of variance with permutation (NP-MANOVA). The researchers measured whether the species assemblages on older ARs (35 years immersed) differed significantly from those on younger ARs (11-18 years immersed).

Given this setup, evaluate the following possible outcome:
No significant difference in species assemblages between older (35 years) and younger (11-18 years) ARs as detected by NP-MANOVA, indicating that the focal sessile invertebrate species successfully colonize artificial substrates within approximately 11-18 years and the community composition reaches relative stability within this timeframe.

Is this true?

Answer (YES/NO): YES